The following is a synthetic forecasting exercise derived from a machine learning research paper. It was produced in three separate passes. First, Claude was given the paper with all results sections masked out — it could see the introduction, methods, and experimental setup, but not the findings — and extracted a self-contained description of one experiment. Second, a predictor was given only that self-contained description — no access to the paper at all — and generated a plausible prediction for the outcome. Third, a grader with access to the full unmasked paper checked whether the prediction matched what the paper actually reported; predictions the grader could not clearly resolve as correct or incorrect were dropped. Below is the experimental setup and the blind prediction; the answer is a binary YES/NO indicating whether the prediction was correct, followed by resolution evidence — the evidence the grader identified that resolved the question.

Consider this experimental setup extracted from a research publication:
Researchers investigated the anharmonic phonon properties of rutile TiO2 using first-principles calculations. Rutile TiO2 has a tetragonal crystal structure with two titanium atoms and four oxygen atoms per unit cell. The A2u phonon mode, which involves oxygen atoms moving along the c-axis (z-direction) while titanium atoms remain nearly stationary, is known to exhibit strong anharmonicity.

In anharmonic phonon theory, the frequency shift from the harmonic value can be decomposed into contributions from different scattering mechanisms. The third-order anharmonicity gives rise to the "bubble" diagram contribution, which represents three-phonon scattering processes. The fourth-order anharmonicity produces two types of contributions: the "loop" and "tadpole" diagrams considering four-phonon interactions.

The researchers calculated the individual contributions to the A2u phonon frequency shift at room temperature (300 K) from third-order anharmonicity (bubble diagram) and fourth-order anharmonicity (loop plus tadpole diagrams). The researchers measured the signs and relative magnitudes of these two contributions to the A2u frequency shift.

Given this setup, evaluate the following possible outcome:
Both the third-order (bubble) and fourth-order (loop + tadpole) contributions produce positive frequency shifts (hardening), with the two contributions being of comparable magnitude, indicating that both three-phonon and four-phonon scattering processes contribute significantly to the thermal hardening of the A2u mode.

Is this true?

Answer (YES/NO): NO